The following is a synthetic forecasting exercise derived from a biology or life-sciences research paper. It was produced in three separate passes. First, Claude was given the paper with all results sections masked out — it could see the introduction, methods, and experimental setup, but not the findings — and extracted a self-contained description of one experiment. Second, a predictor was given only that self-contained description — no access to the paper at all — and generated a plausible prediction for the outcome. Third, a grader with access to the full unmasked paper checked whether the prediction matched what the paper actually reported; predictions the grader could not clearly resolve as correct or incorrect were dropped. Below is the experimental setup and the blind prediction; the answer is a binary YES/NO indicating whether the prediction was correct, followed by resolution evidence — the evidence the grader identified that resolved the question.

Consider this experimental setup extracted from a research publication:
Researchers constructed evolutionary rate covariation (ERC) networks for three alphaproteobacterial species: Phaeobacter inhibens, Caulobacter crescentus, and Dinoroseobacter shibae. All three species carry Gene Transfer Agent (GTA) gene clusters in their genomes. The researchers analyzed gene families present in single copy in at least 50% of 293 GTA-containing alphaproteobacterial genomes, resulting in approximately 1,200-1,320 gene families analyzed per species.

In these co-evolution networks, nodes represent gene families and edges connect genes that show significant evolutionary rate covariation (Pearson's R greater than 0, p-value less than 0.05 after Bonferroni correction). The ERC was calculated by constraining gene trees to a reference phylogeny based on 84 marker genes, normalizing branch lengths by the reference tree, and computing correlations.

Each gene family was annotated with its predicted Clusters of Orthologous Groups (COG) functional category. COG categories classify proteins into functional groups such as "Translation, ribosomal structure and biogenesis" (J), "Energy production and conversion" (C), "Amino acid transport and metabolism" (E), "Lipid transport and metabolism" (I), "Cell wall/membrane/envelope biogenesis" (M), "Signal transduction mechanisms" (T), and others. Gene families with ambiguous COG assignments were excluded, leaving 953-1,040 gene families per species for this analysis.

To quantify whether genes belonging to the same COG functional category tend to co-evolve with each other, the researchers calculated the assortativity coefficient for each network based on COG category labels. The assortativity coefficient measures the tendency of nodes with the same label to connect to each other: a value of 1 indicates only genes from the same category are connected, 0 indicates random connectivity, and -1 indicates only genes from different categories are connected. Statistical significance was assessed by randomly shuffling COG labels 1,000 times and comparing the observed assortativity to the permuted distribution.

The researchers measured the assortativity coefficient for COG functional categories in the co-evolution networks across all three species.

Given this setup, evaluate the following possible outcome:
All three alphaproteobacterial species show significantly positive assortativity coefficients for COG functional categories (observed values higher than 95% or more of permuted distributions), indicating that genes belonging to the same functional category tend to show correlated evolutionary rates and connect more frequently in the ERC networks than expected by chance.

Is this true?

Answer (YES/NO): YES